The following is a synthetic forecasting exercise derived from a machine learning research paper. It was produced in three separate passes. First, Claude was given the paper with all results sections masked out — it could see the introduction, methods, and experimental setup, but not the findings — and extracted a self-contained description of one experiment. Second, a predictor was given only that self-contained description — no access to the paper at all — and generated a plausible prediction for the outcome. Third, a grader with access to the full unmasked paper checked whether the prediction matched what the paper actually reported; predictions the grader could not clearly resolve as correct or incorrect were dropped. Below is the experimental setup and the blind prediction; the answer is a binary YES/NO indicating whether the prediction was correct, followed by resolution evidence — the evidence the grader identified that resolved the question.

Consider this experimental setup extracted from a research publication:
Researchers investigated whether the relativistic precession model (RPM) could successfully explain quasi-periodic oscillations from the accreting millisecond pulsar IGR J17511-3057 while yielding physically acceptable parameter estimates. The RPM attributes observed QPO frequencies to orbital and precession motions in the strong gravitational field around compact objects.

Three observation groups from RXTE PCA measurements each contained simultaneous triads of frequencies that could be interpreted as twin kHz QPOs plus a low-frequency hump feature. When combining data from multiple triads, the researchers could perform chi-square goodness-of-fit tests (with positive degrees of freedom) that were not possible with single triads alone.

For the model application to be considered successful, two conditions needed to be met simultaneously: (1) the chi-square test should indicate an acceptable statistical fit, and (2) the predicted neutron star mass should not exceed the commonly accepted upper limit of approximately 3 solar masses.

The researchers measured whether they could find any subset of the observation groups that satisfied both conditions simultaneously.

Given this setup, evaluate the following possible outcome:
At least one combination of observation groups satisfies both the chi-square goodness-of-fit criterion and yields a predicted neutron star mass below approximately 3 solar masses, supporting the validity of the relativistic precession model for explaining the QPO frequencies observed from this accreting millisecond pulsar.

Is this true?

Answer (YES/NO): NO